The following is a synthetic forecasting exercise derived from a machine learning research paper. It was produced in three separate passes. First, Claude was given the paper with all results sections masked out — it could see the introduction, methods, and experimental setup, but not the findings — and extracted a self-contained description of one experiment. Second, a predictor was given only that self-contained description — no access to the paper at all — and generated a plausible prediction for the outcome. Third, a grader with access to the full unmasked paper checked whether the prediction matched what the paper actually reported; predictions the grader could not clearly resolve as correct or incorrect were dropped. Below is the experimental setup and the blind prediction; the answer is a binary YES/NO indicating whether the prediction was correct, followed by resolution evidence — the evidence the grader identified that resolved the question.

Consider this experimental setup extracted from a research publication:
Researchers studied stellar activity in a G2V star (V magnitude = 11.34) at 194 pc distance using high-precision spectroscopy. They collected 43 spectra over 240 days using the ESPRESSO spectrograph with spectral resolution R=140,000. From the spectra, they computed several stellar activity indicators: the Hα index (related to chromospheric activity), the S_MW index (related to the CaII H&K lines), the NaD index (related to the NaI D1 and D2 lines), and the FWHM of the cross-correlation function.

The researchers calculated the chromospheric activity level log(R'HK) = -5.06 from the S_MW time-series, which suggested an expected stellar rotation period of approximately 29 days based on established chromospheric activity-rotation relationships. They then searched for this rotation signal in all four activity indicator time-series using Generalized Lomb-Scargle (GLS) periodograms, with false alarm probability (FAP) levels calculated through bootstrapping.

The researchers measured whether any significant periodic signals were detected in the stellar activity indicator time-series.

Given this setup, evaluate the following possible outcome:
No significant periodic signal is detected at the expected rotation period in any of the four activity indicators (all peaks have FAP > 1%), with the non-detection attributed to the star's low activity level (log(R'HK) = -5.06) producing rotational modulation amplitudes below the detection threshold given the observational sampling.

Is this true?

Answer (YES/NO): YES